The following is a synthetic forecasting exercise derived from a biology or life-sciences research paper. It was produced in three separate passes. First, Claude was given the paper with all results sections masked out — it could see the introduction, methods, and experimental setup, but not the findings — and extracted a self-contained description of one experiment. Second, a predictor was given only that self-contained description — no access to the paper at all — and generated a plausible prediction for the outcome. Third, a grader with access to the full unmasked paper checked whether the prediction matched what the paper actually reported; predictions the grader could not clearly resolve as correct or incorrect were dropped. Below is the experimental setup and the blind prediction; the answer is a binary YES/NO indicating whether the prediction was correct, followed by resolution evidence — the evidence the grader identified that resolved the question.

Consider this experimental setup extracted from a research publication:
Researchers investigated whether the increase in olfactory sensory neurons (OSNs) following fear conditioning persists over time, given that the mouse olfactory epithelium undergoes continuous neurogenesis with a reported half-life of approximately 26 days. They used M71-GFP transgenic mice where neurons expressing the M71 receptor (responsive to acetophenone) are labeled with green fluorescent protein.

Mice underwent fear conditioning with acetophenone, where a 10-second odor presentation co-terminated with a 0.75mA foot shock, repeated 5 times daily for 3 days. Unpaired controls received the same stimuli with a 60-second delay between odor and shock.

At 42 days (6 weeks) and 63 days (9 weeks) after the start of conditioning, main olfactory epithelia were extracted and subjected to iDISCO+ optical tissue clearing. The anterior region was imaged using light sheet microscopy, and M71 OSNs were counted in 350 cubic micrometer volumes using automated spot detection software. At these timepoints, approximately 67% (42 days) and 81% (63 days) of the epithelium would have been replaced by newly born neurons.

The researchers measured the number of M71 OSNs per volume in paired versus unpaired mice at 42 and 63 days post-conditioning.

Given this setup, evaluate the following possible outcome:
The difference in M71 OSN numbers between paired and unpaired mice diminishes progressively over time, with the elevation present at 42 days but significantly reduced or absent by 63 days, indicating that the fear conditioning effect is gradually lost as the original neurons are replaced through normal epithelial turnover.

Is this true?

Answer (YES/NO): NO